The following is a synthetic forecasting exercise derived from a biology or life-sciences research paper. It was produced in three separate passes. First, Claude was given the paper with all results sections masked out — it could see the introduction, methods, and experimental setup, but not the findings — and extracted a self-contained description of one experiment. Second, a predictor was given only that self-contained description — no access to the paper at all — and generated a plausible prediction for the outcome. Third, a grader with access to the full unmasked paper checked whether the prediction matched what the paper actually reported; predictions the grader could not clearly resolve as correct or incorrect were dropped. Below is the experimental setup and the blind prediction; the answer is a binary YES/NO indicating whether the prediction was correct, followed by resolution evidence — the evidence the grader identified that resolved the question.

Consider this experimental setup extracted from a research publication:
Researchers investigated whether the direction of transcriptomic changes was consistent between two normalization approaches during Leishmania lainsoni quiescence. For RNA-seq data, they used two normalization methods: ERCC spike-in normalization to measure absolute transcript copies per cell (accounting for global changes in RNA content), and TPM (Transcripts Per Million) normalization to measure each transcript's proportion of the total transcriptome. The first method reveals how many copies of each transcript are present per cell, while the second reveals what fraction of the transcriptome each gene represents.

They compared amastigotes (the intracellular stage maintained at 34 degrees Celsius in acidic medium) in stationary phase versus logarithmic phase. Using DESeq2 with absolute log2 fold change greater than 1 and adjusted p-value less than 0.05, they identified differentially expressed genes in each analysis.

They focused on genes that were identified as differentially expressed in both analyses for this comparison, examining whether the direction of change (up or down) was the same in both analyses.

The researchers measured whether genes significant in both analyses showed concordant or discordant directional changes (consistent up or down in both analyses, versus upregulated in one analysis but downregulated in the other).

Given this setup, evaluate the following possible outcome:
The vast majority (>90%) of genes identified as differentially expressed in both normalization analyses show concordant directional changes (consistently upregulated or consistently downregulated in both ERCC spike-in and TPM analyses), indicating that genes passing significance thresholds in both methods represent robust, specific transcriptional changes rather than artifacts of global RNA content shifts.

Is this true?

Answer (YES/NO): NO